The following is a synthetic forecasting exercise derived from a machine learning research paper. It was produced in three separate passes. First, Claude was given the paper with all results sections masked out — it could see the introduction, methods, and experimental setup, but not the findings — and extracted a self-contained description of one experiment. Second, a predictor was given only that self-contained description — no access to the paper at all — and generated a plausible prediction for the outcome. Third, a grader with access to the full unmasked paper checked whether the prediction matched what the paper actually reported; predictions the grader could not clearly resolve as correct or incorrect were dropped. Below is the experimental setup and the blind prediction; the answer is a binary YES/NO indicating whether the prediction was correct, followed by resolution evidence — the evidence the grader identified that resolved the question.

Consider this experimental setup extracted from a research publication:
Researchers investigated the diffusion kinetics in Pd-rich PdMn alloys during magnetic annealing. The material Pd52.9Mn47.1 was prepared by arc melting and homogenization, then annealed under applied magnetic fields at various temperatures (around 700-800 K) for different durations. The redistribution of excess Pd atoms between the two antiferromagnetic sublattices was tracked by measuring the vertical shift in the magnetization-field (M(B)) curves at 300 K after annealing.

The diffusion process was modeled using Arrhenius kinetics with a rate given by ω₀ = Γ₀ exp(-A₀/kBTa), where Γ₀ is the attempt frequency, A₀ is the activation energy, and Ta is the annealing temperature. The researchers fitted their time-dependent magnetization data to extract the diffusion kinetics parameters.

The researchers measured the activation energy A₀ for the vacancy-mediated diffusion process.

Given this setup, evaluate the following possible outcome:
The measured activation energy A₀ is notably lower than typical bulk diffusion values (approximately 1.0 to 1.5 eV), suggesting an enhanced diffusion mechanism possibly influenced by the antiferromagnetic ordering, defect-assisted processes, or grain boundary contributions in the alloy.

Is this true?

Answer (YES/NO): NO